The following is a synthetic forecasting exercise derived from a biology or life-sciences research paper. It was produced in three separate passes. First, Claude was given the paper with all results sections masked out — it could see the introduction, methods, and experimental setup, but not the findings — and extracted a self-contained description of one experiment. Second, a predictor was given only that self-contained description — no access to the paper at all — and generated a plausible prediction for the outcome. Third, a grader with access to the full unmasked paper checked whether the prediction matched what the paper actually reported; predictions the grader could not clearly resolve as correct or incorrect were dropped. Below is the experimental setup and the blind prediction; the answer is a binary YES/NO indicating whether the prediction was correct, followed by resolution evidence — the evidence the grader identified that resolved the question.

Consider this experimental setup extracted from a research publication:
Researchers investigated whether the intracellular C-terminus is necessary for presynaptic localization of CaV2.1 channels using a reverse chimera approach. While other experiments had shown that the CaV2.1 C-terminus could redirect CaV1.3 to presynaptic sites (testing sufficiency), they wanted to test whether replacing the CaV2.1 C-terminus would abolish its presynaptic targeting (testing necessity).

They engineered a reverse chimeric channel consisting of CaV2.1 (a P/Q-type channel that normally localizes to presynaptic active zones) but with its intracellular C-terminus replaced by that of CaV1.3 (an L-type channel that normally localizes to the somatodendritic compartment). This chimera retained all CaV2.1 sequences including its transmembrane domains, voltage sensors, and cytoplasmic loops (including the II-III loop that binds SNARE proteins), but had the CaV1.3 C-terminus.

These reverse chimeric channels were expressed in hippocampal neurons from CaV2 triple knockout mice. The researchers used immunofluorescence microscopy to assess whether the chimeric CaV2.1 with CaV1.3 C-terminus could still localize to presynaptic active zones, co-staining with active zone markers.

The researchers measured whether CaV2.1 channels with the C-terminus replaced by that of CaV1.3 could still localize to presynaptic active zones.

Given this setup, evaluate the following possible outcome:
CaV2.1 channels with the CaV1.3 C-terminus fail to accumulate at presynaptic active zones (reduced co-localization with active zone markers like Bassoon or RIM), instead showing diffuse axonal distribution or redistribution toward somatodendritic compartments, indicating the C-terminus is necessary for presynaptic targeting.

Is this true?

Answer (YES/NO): YES